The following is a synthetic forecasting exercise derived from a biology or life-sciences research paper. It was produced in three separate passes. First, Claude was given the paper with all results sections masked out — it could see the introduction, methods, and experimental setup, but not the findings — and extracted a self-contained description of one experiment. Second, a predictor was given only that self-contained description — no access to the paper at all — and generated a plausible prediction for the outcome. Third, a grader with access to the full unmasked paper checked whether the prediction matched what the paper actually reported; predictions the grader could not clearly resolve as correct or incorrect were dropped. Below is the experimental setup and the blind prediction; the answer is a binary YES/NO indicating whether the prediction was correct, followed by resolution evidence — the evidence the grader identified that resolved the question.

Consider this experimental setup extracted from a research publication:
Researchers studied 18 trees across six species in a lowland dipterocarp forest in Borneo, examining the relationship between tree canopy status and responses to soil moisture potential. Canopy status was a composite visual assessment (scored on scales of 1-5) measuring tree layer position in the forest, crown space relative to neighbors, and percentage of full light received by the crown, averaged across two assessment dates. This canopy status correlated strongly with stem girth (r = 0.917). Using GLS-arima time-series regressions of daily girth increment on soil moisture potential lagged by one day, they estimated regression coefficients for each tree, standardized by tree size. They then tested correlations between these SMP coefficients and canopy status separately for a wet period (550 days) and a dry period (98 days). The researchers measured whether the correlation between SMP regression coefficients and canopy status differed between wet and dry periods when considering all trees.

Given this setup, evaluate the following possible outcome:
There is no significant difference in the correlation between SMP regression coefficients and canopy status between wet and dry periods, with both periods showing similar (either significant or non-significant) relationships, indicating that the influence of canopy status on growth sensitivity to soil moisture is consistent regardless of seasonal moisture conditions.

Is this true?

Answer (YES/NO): NO